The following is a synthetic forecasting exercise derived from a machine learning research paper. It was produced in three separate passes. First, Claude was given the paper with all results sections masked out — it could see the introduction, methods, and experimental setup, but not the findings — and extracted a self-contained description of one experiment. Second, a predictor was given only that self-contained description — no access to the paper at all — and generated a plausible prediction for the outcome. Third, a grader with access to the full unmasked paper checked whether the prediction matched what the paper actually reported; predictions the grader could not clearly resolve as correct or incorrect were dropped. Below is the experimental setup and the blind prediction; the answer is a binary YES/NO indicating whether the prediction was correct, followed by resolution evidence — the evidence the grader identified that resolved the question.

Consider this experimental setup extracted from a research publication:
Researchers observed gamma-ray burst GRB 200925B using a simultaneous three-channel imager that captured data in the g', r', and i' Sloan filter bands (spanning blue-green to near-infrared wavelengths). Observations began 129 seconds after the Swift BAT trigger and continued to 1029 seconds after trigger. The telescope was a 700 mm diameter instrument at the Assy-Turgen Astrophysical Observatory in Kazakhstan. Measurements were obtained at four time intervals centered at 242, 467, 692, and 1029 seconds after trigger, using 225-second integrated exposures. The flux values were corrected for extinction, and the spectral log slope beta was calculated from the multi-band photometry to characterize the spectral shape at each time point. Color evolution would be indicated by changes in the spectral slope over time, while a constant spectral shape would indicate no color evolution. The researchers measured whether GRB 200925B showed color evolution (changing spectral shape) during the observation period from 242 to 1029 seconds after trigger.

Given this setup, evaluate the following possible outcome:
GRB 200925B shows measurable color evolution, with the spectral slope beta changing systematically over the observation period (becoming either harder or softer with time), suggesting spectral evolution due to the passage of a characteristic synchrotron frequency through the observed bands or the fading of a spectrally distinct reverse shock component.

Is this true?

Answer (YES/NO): NO